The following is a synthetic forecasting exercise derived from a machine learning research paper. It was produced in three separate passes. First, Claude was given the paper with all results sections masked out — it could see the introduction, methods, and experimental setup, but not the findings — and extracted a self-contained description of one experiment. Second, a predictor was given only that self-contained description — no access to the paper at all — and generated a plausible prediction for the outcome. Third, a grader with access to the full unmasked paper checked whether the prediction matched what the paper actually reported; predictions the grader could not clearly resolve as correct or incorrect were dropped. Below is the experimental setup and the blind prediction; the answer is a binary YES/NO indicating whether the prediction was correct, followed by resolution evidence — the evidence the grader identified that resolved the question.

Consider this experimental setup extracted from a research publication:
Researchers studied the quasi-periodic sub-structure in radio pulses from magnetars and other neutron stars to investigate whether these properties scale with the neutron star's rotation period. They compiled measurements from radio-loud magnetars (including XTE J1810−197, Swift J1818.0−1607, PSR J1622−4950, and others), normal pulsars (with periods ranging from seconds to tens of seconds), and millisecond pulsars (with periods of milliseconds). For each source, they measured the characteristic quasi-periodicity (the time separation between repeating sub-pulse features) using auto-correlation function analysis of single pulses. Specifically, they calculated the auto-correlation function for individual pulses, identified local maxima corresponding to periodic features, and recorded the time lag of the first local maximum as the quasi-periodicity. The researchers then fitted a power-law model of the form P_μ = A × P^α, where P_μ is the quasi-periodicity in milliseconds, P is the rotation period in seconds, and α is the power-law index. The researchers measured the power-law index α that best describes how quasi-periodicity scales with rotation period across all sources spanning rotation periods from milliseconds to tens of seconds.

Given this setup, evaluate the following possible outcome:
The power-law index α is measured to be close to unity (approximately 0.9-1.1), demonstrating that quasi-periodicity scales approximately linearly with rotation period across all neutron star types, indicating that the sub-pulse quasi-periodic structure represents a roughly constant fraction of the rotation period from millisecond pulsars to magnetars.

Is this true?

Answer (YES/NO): YES